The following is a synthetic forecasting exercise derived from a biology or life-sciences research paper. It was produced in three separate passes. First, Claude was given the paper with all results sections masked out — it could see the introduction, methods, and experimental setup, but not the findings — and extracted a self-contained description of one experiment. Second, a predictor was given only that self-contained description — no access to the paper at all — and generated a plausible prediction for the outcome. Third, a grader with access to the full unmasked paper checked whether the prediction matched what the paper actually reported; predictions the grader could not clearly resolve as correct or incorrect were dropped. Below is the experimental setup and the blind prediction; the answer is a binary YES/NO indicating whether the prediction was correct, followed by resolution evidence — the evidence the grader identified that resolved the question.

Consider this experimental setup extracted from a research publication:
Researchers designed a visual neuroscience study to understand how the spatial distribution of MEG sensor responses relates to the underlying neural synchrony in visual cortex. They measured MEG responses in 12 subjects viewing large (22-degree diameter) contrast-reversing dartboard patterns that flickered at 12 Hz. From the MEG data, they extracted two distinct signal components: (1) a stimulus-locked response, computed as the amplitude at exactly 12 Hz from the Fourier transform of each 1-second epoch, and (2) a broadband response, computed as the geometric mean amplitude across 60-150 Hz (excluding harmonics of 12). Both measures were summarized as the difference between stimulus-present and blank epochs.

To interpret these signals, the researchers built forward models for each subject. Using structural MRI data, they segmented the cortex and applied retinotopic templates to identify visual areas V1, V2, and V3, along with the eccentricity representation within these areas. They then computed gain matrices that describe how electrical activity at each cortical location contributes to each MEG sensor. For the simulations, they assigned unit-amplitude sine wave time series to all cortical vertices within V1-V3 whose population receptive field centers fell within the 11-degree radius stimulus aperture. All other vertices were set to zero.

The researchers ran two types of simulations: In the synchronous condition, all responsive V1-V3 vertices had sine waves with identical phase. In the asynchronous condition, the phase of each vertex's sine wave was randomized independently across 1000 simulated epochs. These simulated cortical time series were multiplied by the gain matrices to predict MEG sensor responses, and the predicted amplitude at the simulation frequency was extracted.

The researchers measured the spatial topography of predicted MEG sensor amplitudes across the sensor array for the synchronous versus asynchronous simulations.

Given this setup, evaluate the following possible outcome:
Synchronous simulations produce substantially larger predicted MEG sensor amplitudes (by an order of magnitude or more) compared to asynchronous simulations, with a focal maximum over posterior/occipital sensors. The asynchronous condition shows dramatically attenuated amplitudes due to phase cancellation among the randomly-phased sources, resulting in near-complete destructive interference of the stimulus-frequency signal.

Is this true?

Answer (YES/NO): NO